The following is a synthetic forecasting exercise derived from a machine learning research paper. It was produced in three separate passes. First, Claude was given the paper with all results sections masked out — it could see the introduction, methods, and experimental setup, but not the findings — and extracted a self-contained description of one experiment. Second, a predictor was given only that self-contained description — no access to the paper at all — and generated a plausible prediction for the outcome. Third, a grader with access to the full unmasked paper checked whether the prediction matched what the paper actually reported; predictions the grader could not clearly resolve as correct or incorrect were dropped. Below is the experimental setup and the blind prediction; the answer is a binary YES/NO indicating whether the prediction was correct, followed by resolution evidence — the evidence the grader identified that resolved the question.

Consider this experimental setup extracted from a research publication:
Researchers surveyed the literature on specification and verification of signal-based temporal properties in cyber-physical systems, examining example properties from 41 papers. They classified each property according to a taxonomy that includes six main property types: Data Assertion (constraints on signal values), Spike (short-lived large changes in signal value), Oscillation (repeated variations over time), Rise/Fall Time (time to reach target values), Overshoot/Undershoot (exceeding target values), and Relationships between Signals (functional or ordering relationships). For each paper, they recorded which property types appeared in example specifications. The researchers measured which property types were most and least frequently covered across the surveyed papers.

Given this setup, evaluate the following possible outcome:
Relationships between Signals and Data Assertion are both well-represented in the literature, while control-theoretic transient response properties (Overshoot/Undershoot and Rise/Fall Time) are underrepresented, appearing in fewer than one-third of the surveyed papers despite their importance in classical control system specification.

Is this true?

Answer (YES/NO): NO